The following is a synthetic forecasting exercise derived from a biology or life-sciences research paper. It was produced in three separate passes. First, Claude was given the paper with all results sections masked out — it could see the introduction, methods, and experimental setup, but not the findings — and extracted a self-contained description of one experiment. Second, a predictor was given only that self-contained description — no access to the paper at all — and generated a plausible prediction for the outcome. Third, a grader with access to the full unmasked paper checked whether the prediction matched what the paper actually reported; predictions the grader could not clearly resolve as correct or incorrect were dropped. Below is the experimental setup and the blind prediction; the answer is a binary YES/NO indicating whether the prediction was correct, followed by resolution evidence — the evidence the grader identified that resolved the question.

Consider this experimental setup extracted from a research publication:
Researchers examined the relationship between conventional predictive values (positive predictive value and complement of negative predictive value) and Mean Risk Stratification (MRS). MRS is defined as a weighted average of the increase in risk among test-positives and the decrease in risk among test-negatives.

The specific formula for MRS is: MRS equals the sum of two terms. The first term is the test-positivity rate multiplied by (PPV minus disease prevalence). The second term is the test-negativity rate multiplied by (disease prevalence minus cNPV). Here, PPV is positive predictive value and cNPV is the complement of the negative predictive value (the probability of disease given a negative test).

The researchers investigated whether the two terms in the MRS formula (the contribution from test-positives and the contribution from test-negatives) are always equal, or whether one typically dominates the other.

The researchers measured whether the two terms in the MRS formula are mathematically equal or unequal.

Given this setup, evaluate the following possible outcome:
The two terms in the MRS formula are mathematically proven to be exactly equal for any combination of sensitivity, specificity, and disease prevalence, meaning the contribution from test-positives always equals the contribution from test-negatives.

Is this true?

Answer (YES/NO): YES